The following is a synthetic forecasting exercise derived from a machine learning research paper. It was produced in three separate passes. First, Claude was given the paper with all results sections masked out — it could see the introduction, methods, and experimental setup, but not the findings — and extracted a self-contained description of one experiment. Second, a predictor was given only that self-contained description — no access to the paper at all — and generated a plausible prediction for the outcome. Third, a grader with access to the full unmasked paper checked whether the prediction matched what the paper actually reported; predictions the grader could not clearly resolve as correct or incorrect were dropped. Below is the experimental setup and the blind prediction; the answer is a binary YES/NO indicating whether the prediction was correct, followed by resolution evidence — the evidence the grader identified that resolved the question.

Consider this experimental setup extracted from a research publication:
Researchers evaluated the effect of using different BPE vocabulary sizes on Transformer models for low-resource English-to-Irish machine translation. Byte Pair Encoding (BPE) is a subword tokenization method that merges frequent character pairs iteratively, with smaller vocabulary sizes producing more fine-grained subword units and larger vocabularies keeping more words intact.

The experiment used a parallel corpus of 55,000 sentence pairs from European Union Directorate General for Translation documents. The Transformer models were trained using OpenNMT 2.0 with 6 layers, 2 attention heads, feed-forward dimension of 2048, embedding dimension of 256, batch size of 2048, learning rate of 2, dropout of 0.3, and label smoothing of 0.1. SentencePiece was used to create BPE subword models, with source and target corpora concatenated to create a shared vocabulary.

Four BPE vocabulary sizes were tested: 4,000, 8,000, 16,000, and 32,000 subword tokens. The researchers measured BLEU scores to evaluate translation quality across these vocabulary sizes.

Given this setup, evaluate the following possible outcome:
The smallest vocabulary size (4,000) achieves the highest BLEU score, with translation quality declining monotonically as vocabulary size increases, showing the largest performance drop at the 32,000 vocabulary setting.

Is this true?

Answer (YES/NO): NO